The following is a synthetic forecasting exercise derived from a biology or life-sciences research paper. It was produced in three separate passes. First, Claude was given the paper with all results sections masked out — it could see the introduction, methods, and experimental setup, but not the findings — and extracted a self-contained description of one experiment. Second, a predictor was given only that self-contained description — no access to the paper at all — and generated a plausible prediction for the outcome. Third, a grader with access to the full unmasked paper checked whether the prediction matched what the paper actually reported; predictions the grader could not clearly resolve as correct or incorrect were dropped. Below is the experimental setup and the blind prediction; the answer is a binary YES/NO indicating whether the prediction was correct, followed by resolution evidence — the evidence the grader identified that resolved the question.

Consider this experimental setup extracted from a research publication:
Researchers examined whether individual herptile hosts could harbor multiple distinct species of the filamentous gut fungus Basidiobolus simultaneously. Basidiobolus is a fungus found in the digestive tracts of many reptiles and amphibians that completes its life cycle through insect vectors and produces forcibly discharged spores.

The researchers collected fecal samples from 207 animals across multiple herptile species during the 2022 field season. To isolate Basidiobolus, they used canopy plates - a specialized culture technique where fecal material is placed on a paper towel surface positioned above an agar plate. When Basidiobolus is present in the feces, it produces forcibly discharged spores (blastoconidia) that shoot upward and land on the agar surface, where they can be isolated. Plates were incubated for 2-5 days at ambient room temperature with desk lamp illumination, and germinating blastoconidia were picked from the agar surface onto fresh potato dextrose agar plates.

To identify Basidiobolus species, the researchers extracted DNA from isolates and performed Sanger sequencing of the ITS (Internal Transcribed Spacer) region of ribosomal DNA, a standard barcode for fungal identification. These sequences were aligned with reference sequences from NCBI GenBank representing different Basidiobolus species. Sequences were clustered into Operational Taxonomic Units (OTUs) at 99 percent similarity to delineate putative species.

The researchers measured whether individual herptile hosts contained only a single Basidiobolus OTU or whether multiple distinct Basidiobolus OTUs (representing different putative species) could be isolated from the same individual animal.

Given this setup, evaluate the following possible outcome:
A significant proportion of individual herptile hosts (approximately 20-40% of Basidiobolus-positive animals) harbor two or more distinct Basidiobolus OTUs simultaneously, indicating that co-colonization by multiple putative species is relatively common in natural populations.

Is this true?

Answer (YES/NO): NO